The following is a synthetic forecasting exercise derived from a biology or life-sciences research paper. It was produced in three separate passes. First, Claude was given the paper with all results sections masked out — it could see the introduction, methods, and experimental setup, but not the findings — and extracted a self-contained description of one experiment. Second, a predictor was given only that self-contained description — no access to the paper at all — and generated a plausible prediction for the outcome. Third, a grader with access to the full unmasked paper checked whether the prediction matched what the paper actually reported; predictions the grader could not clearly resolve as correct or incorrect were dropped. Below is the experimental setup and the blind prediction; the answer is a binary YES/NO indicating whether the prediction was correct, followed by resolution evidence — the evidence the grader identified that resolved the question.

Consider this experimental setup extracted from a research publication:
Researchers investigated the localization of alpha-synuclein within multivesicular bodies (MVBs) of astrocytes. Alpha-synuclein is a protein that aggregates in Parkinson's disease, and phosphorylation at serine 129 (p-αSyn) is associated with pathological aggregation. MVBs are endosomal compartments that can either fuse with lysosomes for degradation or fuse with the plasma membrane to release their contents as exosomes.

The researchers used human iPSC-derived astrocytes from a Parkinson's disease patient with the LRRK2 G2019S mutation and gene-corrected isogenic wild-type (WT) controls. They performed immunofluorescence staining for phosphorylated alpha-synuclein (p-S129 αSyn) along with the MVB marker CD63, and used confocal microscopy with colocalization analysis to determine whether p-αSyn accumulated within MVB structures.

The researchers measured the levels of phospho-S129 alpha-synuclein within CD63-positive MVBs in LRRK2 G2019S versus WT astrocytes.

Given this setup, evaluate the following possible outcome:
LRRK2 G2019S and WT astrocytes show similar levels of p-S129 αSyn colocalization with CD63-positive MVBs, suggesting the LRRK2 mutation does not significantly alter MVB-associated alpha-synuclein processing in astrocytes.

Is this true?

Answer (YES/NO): NO